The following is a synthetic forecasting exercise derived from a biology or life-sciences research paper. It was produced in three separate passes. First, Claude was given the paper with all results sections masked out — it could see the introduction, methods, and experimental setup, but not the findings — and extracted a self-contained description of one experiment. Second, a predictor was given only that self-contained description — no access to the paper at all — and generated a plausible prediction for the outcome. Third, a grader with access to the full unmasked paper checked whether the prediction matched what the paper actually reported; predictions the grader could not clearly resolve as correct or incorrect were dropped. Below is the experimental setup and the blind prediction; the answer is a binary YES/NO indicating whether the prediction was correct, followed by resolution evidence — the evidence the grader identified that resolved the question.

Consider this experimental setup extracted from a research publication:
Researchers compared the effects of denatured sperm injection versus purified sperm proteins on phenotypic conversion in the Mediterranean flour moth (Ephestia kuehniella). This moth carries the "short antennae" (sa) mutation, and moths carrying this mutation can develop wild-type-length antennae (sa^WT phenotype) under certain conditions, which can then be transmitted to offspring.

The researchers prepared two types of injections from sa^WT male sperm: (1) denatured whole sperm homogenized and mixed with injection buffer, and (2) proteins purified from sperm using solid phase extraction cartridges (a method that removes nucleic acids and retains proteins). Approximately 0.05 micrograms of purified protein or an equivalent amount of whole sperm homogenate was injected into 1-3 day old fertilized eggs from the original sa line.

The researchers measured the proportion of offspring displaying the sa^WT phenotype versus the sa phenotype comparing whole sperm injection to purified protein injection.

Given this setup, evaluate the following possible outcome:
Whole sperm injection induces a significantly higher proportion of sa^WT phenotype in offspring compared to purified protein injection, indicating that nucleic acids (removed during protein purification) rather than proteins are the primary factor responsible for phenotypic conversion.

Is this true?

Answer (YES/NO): NO